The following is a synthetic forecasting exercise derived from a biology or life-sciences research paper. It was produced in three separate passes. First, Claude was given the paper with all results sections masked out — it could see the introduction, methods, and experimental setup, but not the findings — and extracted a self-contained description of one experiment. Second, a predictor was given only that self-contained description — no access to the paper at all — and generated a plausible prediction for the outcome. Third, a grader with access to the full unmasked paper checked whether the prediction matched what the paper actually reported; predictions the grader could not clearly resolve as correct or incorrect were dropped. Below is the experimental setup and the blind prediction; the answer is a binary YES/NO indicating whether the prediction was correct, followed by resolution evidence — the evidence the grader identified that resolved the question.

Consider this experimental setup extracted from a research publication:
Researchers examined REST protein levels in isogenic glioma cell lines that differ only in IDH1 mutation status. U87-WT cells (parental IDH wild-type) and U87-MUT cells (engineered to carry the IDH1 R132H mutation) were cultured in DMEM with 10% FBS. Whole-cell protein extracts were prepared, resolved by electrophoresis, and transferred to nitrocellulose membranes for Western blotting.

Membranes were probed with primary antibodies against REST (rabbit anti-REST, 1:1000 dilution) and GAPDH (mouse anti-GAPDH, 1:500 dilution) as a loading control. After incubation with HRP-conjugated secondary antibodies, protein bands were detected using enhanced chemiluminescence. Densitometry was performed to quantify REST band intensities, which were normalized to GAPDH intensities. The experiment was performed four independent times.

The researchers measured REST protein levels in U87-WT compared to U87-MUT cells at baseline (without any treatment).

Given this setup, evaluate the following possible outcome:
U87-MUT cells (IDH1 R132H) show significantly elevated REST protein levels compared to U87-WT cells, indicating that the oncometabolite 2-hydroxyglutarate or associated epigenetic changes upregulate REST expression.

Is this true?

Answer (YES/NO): NO